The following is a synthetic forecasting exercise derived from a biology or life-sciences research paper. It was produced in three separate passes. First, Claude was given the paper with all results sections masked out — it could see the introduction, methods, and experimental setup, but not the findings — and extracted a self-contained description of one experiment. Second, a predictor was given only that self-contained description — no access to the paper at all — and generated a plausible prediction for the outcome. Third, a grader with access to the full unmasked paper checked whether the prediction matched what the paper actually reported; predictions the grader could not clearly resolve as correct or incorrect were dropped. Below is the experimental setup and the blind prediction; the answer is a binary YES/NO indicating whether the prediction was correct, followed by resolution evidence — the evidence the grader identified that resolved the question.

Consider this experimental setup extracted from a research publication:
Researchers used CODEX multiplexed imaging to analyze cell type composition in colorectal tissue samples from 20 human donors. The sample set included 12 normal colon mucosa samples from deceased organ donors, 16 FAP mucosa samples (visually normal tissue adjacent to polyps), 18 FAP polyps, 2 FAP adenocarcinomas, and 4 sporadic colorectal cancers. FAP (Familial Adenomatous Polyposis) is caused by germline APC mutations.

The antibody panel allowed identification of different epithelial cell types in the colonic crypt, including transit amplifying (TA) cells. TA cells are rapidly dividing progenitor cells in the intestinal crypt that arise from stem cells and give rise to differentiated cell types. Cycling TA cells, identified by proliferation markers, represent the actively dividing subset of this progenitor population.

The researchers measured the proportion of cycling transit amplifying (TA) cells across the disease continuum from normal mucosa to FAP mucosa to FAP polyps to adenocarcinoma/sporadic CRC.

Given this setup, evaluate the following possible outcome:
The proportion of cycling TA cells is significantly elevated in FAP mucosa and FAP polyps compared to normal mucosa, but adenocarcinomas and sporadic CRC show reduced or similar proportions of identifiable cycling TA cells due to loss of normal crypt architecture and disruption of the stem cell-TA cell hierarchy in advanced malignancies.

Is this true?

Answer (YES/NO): NO